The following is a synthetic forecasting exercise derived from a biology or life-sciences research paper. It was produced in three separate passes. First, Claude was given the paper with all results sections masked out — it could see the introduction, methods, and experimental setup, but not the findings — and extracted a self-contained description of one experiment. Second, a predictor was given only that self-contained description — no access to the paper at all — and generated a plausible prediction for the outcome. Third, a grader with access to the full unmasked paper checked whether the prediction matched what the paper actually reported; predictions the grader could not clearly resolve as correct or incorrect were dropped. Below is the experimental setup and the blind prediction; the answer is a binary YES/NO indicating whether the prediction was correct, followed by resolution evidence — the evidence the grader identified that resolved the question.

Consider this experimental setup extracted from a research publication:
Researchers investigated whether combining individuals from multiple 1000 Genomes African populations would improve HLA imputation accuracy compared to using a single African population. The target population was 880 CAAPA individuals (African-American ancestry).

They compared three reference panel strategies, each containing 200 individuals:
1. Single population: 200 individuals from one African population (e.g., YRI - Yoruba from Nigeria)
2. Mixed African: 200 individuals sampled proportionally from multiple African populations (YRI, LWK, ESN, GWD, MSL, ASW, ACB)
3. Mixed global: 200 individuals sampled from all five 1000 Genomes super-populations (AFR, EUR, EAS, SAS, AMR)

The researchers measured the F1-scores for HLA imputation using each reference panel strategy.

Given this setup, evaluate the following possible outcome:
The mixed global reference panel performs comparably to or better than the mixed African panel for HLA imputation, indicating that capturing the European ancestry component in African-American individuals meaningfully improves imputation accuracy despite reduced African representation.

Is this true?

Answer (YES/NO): YES